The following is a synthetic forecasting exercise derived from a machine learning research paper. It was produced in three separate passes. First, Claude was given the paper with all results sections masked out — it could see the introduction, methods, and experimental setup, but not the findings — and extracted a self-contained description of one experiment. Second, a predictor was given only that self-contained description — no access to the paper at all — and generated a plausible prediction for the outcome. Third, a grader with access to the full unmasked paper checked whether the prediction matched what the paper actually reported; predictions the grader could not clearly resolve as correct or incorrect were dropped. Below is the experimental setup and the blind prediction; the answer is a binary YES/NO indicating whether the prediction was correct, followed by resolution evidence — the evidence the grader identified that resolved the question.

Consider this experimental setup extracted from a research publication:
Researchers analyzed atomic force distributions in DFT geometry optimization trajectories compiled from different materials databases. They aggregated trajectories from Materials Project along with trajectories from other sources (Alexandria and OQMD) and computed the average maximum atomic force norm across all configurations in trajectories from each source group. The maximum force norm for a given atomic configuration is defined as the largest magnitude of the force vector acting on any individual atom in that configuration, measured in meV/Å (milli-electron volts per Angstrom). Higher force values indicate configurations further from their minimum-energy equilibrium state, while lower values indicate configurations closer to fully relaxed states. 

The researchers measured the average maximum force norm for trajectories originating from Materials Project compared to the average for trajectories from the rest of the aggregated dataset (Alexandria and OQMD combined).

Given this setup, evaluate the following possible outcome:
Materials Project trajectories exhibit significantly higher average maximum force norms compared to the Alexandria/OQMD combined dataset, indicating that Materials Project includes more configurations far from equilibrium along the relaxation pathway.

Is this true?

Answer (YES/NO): YES